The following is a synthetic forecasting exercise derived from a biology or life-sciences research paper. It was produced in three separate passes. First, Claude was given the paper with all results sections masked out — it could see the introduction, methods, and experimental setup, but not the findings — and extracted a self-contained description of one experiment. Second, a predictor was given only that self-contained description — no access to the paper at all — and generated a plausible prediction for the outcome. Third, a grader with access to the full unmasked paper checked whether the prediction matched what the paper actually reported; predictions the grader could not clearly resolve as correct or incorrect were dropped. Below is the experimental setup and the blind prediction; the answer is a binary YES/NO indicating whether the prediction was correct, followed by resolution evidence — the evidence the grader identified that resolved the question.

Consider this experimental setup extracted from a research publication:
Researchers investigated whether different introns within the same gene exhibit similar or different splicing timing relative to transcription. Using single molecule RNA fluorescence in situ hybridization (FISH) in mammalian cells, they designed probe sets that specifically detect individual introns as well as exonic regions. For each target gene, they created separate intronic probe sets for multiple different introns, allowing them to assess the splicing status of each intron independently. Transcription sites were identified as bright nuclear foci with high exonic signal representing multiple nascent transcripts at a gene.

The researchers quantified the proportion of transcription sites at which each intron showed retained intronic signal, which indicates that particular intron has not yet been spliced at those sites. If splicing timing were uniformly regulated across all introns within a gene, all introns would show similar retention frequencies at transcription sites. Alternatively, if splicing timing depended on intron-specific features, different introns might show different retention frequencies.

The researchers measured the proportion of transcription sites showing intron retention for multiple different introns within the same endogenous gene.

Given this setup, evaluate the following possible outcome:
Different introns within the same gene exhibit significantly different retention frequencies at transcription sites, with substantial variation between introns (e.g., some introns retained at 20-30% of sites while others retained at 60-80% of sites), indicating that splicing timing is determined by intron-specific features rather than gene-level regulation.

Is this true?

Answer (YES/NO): YES